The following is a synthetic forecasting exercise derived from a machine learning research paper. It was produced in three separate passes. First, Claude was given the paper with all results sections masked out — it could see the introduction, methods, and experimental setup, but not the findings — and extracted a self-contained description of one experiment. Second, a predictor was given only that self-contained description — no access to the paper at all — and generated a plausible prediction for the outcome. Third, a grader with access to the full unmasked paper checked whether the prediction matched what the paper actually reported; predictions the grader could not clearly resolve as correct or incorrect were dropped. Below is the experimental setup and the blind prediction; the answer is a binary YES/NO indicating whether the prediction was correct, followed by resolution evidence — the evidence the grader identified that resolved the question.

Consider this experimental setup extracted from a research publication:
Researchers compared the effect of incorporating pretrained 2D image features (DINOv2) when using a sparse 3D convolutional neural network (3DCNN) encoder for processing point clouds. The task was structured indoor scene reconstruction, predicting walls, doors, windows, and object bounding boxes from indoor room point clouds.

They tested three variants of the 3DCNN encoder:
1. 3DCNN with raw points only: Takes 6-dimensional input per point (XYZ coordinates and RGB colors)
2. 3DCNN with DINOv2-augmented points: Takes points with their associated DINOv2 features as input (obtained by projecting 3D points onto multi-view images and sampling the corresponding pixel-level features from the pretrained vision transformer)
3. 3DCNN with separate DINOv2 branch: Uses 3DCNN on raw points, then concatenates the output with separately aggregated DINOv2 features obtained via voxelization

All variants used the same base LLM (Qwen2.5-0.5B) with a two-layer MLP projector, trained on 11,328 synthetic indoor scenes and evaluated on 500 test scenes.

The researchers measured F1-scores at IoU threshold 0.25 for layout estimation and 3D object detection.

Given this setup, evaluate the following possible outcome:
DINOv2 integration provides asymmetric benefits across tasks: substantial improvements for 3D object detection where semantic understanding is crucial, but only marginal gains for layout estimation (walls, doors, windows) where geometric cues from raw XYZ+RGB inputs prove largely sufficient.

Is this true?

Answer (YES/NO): NO